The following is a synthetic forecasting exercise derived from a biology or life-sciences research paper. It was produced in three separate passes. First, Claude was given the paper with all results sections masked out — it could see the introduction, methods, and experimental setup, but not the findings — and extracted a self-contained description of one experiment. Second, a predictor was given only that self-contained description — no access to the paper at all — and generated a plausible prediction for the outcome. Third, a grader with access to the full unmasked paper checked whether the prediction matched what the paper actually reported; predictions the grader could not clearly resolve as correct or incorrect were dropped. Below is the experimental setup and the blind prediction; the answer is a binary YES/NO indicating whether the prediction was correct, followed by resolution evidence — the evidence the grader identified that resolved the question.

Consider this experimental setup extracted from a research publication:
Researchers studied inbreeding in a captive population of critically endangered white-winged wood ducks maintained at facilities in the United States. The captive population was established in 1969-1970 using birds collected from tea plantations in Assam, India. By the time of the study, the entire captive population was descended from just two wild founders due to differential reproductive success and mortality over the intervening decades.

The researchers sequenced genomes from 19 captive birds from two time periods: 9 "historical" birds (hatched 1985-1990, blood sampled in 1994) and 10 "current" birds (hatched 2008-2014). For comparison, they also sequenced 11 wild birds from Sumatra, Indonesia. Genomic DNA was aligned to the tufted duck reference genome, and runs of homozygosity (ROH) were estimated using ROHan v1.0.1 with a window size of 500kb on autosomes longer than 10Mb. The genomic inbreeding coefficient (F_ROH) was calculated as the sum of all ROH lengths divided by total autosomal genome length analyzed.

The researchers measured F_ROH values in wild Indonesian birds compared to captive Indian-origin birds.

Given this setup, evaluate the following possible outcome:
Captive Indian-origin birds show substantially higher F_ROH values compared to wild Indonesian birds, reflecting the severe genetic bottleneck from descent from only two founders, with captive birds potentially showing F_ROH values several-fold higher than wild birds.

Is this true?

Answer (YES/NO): NO